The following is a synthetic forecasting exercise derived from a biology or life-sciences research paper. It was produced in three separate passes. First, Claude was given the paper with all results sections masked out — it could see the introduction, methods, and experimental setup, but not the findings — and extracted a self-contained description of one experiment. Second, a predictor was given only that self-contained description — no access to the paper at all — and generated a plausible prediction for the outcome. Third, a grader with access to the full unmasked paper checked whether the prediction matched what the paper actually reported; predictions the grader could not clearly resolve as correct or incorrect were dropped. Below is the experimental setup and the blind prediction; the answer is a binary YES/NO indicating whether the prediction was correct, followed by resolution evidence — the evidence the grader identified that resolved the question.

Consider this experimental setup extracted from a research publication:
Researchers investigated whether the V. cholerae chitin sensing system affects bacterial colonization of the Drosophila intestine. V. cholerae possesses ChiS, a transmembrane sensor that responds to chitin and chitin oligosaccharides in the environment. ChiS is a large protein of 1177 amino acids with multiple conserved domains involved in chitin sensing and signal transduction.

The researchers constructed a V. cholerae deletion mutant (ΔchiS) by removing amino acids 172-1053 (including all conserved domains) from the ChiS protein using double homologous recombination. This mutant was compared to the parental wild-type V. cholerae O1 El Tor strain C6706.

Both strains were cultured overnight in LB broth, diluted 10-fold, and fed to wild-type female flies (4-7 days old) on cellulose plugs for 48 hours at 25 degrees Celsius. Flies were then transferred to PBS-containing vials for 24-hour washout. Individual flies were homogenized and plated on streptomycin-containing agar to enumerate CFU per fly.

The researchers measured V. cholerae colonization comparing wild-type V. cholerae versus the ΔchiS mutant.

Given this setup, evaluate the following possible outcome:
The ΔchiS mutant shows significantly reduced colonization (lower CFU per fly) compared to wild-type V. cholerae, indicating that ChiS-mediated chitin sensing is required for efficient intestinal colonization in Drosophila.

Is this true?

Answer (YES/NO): NO